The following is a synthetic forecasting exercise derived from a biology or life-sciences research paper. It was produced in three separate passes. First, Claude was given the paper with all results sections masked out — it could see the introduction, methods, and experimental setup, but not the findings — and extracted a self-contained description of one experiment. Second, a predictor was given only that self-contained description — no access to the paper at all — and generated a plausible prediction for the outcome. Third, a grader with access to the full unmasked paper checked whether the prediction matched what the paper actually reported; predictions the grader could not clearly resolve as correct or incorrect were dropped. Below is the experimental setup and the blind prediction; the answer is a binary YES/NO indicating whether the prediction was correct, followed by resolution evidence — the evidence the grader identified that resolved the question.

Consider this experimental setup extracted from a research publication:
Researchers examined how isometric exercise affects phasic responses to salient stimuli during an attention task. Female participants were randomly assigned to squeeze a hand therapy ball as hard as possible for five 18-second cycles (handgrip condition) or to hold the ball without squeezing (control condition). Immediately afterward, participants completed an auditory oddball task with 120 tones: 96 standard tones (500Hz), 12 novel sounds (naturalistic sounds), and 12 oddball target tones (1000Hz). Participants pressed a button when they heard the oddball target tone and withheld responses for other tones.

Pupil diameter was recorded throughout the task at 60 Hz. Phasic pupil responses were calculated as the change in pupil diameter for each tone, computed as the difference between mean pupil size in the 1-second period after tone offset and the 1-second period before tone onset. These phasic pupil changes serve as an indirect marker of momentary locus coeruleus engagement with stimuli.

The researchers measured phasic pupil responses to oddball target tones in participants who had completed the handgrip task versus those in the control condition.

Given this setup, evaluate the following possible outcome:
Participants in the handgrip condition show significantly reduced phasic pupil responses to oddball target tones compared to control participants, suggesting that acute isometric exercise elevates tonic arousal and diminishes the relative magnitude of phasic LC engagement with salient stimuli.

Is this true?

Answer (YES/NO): NO